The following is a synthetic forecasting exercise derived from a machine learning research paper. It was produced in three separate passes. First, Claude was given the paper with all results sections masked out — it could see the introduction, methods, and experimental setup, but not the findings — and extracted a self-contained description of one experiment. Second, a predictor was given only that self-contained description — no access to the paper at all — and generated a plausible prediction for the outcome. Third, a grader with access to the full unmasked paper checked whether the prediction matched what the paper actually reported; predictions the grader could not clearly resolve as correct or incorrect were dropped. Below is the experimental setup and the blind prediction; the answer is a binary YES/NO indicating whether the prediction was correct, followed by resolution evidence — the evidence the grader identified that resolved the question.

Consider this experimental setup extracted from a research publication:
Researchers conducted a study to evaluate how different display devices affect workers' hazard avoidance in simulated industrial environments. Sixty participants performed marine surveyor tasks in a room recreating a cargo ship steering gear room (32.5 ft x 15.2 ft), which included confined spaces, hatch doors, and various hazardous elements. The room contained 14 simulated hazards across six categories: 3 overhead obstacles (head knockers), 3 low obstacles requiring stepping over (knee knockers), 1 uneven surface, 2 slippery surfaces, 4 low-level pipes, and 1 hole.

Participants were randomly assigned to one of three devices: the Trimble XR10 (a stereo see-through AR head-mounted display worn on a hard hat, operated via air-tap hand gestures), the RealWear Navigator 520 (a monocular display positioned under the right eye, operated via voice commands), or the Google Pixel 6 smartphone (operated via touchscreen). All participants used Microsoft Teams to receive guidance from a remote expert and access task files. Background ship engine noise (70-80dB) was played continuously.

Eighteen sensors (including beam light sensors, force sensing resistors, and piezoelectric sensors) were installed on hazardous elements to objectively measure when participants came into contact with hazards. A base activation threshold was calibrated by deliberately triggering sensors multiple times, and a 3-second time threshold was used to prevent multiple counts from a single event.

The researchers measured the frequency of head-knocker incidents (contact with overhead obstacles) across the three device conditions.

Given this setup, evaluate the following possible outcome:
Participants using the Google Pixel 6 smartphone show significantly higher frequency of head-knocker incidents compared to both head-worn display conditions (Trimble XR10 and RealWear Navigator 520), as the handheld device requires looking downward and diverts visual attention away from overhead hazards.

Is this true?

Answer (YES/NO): NO